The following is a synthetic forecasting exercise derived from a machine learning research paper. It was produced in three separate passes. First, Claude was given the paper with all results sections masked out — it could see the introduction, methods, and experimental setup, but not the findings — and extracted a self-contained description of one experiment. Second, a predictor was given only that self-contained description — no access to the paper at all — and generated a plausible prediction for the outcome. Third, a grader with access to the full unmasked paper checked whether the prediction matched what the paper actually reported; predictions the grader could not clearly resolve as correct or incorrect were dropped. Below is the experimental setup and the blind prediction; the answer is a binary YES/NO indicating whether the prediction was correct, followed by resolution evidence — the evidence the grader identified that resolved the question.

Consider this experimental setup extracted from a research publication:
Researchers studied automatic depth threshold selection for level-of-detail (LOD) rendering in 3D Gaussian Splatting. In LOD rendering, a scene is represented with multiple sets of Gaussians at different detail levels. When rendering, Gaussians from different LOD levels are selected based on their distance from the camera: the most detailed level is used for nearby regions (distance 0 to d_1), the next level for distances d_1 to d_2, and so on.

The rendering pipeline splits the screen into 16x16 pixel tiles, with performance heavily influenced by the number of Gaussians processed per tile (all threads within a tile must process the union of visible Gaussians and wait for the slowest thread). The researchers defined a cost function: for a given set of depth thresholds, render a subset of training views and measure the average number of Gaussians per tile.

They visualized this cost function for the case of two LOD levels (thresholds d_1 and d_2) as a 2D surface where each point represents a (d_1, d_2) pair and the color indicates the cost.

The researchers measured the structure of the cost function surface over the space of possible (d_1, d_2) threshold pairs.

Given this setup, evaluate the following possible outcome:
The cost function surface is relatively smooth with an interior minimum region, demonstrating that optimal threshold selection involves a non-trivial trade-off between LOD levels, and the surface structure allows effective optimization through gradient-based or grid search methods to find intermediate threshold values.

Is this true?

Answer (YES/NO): NO